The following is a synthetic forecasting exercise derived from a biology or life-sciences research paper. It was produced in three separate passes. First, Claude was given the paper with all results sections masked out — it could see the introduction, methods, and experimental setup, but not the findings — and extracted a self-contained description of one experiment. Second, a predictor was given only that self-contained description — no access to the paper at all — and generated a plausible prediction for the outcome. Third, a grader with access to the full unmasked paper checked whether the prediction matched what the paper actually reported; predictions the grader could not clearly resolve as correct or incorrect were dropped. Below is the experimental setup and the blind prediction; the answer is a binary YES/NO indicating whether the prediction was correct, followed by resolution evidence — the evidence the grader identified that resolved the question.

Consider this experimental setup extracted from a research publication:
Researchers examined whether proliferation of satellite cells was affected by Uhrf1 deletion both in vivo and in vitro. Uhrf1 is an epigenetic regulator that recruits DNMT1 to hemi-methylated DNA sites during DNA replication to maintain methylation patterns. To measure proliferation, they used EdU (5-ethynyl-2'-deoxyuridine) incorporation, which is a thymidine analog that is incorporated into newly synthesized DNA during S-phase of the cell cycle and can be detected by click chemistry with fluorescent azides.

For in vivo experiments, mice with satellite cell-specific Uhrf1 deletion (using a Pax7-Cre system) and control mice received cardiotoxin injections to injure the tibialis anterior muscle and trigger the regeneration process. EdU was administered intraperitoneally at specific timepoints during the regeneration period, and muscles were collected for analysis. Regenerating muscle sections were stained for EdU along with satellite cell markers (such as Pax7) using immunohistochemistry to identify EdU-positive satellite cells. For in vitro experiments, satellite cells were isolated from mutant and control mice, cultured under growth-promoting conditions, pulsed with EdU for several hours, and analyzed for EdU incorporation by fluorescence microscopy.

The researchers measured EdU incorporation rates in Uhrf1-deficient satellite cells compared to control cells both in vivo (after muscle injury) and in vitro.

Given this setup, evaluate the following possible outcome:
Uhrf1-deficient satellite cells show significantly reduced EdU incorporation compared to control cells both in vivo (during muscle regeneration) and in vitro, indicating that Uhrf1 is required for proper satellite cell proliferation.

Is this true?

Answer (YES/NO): YES